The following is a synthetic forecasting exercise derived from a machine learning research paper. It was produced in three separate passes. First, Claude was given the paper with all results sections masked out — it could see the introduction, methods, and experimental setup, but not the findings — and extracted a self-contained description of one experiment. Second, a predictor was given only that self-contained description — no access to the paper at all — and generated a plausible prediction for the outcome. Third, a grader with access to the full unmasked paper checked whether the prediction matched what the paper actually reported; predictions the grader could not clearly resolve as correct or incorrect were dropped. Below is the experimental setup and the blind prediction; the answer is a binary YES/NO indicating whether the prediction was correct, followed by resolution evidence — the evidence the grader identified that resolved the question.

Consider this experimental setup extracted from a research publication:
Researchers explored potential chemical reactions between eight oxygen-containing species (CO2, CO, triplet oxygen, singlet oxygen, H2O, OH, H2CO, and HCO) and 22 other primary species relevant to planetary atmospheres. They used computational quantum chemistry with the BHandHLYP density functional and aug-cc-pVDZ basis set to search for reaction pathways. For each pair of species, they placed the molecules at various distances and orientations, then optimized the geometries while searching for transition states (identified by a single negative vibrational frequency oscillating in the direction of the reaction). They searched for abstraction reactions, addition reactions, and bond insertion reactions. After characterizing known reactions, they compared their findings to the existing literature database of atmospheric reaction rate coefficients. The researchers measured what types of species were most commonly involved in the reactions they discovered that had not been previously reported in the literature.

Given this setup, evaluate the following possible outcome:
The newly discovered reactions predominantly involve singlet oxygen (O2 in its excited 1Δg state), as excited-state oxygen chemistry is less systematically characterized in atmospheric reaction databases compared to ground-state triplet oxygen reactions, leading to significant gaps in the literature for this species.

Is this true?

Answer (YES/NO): NO